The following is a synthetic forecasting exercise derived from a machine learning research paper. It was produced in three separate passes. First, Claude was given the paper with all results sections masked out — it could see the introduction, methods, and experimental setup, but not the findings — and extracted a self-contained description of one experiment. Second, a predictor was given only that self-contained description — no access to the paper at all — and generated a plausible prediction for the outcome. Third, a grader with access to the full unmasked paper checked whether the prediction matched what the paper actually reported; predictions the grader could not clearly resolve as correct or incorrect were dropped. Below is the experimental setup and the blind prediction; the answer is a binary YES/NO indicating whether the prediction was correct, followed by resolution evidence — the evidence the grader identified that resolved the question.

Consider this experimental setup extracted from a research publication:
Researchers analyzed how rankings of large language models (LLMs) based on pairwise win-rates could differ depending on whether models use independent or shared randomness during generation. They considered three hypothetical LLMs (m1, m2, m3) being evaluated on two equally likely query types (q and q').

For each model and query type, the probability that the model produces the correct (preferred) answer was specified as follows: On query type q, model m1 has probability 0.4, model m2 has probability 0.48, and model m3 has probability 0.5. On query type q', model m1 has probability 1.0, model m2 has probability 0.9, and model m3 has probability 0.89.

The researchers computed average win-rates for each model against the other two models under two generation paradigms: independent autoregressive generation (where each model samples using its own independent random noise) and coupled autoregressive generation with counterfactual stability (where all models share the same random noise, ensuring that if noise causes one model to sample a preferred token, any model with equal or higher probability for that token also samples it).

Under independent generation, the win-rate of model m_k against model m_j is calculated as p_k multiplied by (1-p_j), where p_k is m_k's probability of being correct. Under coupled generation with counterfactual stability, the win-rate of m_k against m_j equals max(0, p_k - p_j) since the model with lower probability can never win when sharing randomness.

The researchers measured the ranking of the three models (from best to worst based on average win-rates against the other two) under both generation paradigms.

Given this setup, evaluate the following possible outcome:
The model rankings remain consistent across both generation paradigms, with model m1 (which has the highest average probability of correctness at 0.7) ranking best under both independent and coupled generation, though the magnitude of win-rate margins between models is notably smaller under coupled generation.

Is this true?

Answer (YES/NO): NO